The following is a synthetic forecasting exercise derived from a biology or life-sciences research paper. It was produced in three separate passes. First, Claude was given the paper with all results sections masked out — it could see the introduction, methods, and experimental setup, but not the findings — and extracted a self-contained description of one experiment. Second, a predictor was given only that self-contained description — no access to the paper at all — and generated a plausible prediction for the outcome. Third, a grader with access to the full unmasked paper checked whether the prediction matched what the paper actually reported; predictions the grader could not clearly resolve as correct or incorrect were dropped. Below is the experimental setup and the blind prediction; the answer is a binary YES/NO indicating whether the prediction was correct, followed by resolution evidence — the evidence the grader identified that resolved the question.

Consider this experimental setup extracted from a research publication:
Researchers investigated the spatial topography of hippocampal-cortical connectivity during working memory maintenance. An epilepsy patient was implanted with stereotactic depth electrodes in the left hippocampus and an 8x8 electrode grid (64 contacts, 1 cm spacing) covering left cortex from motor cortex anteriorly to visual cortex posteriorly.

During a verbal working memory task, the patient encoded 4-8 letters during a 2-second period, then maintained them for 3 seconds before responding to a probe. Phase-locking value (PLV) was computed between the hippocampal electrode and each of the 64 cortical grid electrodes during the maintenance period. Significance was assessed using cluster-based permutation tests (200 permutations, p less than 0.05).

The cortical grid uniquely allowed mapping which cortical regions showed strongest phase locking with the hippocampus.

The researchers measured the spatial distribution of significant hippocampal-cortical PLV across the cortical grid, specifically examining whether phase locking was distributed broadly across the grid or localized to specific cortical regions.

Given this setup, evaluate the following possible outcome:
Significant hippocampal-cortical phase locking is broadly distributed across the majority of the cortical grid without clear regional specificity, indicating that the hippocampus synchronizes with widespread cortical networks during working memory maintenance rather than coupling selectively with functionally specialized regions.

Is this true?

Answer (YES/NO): NO